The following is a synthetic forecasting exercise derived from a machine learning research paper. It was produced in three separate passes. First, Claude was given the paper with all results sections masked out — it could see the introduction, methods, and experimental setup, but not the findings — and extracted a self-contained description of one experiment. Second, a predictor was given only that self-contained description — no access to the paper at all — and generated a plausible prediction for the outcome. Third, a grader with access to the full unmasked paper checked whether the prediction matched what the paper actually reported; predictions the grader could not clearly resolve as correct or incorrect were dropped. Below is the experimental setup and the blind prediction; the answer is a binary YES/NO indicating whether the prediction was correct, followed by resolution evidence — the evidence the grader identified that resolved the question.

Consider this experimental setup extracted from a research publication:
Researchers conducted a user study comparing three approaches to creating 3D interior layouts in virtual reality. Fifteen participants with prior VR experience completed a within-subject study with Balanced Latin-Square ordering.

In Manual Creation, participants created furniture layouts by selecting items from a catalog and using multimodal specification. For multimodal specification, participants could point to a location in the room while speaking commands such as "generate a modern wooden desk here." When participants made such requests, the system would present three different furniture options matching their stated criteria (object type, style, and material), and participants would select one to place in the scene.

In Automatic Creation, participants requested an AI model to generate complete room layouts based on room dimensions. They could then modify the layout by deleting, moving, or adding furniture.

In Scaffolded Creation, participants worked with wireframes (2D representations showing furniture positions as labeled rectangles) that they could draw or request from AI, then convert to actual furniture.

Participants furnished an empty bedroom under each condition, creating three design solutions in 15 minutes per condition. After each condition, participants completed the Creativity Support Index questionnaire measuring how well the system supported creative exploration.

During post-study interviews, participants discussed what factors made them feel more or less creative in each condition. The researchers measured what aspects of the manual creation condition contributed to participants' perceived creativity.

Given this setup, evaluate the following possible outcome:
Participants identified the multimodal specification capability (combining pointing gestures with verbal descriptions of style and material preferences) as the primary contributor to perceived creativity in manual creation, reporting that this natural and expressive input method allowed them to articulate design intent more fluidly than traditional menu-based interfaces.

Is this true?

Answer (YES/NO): NO